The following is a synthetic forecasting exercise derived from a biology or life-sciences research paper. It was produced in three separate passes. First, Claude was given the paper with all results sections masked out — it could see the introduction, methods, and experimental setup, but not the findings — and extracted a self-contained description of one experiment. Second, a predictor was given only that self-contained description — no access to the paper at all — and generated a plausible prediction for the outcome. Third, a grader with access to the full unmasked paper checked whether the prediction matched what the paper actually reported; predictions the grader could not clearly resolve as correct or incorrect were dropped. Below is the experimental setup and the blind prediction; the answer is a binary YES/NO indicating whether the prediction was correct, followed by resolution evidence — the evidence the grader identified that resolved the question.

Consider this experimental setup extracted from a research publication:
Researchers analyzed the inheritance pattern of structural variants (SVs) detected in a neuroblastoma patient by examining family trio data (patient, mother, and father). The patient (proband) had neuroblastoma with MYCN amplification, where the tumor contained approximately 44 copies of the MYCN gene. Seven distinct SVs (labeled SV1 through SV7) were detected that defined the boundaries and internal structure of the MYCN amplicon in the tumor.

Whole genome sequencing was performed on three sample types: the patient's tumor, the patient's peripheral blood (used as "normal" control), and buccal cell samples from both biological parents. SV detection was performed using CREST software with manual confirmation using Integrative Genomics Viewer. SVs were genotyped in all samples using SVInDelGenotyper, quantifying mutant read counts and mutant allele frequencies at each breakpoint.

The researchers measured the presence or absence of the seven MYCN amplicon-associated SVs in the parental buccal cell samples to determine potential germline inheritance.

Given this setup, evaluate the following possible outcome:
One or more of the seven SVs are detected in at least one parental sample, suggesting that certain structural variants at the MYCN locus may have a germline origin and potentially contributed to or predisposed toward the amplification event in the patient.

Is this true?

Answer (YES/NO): NO